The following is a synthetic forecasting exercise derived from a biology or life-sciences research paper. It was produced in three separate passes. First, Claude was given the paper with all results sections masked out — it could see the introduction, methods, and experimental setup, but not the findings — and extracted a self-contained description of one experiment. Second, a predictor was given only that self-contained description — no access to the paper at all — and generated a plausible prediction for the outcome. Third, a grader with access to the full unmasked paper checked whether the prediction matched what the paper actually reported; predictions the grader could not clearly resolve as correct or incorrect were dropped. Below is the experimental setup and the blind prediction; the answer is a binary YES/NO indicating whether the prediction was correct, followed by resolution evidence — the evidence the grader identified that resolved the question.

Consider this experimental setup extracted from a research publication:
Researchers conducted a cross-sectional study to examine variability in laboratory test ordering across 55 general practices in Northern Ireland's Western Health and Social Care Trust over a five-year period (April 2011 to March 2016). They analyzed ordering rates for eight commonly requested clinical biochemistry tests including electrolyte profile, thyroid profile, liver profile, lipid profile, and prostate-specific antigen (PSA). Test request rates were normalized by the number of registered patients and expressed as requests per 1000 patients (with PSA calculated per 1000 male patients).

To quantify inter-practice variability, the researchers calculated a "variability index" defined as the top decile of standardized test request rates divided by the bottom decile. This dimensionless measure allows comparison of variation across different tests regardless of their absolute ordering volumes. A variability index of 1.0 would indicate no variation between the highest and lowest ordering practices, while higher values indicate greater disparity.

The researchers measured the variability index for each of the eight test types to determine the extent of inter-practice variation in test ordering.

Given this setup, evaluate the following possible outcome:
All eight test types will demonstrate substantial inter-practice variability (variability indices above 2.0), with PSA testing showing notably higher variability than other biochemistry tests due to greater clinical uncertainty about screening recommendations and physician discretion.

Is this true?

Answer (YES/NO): NO